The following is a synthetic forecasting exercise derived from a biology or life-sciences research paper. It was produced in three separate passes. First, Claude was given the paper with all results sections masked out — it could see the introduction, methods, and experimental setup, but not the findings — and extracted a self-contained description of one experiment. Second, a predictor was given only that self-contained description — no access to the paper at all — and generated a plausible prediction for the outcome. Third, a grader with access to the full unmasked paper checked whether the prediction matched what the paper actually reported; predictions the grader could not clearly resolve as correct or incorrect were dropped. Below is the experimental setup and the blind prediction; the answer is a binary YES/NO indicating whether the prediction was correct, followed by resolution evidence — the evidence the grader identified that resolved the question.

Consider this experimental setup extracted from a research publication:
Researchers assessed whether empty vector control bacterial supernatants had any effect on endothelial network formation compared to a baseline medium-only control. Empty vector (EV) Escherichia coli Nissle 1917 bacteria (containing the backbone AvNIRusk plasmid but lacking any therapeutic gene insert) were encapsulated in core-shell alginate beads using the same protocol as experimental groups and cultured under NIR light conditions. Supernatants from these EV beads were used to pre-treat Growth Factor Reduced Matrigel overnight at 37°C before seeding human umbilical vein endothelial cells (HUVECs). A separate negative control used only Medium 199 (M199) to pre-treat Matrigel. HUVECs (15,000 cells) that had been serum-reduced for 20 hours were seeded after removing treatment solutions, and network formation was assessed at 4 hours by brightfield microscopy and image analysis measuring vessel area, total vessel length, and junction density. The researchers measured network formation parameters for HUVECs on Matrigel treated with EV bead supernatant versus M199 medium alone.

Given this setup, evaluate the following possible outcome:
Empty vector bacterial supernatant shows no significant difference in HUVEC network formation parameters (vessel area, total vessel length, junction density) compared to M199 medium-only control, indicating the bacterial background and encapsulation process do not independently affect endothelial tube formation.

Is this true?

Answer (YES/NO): YES